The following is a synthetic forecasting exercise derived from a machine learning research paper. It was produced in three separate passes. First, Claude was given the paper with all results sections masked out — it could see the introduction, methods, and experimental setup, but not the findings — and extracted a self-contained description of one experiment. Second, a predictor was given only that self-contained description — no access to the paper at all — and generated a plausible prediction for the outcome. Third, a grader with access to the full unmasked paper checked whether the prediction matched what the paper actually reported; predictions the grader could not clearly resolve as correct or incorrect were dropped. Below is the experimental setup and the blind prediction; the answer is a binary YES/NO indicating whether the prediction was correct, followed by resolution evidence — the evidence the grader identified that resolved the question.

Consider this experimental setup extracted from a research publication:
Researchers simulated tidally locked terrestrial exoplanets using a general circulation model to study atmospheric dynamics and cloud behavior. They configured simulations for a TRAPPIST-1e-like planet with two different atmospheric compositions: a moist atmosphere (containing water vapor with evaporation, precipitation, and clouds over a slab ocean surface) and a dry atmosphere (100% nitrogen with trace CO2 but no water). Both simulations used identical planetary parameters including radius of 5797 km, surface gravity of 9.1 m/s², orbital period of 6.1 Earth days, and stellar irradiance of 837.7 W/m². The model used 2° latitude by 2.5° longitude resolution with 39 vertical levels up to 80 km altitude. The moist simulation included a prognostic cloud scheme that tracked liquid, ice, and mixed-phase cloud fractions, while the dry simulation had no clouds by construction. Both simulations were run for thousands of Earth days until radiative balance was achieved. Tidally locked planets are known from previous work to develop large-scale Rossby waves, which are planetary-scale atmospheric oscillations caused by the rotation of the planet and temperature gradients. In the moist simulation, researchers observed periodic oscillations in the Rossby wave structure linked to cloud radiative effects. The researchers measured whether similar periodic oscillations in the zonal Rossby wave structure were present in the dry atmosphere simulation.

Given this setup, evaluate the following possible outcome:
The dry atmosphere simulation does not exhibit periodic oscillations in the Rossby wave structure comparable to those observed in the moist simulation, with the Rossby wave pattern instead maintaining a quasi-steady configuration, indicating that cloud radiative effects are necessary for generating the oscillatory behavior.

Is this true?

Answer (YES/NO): YES